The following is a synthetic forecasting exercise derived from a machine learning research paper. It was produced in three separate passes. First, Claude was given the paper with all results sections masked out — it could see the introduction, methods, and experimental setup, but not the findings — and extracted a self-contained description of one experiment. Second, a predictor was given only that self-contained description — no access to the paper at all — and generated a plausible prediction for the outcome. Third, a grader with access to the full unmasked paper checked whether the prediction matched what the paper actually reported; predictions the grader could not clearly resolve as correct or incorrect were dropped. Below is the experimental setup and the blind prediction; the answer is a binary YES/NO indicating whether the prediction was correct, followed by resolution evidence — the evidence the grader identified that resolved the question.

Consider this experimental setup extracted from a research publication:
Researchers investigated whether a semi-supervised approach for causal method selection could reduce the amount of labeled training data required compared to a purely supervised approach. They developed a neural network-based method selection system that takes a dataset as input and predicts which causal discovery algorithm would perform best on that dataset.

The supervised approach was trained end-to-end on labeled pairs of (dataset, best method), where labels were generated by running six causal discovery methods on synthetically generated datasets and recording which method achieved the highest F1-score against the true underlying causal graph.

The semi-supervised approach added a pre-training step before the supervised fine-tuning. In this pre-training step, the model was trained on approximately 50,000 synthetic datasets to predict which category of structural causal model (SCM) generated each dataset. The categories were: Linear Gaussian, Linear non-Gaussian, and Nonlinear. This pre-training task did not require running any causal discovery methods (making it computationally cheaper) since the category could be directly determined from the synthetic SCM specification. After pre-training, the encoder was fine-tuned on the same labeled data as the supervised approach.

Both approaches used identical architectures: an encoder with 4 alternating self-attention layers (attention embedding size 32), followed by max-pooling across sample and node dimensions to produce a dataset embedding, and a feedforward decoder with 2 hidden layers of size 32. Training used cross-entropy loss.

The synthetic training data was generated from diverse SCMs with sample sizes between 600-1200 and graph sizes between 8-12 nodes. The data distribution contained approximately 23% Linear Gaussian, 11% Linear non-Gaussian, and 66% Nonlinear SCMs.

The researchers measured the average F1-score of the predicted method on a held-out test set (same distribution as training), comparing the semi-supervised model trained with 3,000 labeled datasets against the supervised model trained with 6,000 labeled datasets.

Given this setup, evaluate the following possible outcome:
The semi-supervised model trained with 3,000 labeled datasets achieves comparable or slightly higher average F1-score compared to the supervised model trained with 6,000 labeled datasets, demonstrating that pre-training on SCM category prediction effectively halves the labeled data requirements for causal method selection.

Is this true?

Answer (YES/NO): YES